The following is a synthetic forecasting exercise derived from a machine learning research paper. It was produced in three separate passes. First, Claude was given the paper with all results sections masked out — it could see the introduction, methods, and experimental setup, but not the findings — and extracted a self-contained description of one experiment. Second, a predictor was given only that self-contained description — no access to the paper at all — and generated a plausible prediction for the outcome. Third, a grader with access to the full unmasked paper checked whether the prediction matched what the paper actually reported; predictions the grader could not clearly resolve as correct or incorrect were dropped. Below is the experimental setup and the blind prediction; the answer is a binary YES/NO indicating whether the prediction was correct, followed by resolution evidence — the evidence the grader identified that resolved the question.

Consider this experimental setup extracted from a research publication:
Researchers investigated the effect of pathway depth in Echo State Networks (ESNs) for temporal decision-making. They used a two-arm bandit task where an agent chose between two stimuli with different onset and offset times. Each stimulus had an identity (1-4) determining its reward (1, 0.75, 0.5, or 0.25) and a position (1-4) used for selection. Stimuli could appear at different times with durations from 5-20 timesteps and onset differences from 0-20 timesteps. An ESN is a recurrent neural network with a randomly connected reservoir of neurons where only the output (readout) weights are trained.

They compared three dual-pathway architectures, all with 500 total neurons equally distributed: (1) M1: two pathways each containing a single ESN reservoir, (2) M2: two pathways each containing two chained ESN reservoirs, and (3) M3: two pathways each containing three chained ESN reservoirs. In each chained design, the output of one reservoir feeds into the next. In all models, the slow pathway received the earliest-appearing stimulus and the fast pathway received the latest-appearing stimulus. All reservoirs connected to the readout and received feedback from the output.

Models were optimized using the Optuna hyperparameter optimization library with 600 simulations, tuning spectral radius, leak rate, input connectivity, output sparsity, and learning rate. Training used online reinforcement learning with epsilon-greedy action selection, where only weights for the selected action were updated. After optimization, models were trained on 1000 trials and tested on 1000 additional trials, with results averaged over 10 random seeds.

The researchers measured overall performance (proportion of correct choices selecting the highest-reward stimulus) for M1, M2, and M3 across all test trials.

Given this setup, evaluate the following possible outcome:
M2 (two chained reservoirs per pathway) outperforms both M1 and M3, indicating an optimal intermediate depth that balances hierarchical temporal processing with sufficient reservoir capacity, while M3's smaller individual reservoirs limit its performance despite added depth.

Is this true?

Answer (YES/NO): NO